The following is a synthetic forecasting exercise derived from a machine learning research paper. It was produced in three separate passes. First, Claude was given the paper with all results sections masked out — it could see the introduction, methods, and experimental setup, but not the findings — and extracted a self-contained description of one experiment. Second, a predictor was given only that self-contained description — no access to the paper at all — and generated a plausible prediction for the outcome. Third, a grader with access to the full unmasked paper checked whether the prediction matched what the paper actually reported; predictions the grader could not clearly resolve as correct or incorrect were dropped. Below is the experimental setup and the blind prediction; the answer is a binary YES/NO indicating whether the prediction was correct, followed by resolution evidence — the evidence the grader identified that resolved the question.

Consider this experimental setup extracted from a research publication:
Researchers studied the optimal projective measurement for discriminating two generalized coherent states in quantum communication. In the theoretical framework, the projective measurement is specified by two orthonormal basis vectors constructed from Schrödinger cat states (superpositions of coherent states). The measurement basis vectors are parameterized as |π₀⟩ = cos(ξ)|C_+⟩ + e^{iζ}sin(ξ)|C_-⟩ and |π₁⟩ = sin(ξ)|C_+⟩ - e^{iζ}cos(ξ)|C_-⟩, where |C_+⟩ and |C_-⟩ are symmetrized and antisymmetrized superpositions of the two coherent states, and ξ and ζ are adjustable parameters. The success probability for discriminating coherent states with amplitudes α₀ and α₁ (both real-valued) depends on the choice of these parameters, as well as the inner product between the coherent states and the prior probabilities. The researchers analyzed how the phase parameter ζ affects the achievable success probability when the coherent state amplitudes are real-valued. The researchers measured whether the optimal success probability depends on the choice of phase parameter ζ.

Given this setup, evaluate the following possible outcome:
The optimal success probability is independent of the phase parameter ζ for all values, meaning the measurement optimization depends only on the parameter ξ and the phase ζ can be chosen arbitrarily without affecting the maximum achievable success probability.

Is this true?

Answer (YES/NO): NO